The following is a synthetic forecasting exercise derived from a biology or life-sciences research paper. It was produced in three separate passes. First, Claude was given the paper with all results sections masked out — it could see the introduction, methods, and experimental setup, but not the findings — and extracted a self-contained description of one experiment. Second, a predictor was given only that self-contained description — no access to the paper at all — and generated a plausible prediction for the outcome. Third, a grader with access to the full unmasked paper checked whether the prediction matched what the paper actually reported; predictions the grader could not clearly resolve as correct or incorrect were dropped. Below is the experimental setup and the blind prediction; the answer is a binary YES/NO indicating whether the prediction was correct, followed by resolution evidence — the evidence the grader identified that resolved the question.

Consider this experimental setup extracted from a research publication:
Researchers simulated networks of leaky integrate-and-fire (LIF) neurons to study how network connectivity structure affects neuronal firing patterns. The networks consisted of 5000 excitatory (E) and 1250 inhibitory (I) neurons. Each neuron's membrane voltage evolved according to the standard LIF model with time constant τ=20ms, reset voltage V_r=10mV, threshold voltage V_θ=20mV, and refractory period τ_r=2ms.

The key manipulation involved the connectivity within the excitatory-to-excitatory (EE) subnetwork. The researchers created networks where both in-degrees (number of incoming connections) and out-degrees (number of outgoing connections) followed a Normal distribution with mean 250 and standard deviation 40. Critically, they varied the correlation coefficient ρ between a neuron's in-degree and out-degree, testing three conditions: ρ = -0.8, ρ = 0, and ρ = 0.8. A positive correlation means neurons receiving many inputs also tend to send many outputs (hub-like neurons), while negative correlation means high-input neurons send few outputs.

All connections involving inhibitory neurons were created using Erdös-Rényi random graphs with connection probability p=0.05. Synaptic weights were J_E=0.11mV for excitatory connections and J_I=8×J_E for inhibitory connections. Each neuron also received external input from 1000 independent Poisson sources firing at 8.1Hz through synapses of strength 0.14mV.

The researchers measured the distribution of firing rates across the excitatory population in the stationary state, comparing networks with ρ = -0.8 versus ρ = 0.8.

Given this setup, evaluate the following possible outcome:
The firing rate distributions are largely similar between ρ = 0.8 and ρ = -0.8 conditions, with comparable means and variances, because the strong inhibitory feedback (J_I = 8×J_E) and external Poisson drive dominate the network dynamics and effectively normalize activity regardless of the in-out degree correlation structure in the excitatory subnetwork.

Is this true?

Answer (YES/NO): NO